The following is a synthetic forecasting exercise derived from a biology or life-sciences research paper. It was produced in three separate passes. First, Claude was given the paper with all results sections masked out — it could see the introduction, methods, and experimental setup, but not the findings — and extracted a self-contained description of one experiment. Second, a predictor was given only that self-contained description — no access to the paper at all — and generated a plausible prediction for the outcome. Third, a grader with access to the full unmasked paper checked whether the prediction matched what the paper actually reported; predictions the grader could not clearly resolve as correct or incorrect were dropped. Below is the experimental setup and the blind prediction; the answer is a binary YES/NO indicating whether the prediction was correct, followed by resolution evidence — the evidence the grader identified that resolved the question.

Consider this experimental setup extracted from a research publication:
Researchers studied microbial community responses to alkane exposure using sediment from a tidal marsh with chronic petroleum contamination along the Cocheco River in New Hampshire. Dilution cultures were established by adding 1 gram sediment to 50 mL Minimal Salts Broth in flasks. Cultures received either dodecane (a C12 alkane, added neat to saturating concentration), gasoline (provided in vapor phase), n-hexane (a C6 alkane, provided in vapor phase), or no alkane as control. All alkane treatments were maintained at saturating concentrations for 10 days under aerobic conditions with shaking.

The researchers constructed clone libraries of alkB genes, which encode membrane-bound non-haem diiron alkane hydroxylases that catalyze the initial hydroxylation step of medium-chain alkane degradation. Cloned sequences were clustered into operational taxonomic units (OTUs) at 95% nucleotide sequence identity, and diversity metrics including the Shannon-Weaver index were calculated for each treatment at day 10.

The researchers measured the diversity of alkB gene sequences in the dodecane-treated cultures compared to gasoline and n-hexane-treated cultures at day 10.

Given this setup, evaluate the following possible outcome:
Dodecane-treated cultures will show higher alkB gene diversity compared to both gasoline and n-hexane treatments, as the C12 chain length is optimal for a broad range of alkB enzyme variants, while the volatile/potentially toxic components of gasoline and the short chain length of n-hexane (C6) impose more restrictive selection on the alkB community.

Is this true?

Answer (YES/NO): YES